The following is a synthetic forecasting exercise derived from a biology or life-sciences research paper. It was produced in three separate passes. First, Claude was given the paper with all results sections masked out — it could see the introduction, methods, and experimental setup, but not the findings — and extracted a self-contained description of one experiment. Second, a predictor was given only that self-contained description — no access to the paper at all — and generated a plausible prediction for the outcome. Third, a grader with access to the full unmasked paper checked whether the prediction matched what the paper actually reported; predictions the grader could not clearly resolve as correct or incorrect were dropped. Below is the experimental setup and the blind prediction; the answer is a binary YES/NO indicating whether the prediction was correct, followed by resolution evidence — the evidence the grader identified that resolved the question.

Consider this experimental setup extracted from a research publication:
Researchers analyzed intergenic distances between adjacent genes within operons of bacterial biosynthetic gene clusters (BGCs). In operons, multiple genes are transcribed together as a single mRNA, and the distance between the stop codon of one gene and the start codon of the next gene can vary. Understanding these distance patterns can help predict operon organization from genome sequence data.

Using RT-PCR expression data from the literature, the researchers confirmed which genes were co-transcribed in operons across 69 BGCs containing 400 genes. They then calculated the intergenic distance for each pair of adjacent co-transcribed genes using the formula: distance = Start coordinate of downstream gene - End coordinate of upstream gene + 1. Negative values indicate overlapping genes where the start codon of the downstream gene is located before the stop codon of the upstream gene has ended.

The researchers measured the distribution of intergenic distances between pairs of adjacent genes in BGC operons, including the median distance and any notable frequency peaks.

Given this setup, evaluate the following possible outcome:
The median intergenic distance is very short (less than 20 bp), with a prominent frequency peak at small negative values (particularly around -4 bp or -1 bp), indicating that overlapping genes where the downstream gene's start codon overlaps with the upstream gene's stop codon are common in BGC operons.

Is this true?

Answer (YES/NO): YES